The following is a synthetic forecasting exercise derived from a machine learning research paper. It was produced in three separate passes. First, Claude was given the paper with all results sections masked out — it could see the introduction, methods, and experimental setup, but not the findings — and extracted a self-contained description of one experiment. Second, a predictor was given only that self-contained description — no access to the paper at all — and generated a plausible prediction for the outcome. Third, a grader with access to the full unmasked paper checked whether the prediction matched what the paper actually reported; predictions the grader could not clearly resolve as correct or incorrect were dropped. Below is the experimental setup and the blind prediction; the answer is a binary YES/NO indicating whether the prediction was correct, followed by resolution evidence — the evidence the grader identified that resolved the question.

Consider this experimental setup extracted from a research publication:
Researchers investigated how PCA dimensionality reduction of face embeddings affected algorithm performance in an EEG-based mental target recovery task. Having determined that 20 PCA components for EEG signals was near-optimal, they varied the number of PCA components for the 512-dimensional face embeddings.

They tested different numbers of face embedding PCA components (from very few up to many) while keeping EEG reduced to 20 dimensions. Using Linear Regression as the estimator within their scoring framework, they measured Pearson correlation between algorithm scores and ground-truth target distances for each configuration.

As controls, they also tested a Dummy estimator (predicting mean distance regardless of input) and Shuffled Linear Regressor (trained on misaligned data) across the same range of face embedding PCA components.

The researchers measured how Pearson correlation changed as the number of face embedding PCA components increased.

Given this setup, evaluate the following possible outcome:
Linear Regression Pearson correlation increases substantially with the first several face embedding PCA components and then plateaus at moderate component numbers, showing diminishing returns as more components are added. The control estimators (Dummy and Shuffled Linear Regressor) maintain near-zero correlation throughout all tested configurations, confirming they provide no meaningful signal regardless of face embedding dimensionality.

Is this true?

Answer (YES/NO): NO